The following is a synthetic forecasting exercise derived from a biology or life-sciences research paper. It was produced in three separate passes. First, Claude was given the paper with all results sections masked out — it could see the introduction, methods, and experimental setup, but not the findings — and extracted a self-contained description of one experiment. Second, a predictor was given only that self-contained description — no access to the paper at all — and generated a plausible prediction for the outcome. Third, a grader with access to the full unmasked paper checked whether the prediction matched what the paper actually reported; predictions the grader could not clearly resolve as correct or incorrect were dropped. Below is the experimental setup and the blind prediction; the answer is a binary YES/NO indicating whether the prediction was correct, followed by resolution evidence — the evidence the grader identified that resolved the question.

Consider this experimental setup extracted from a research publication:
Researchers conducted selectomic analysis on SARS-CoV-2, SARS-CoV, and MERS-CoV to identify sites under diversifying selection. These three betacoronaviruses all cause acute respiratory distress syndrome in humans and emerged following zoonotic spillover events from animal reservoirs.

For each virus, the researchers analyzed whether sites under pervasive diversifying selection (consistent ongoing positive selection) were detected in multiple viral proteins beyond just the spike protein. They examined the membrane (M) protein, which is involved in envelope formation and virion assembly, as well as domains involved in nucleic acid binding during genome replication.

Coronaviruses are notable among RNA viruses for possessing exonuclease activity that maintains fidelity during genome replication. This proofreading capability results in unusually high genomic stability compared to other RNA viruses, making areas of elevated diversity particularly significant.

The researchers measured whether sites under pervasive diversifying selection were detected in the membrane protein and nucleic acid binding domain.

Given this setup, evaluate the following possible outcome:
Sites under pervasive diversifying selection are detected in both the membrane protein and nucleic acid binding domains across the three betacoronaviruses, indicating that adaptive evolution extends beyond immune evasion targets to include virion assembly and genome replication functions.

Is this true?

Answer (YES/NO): NO